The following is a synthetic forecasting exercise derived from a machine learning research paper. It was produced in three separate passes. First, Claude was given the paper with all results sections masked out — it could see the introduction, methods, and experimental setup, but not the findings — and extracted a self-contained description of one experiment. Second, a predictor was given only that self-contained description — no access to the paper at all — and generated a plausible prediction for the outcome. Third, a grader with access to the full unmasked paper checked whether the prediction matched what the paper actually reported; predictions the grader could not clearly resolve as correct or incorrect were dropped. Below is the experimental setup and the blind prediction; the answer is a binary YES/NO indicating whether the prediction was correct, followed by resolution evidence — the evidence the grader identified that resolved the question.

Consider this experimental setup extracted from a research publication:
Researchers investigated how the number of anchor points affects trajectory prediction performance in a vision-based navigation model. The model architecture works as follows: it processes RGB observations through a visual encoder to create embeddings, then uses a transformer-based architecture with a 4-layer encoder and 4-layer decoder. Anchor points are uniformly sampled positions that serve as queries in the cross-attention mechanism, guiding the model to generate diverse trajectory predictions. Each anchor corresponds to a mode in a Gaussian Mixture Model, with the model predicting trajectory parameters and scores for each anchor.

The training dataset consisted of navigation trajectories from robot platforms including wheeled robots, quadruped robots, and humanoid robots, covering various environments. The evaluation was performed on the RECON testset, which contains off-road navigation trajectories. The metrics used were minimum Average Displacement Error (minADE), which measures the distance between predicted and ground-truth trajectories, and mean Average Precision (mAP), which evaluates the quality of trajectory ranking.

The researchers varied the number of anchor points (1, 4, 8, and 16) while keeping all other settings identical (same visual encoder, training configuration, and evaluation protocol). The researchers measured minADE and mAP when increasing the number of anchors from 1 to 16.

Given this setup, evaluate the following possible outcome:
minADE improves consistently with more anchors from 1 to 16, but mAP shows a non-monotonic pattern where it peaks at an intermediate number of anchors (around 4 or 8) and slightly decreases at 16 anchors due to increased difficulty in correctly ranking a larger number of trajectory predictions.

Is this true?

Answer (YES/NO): YES